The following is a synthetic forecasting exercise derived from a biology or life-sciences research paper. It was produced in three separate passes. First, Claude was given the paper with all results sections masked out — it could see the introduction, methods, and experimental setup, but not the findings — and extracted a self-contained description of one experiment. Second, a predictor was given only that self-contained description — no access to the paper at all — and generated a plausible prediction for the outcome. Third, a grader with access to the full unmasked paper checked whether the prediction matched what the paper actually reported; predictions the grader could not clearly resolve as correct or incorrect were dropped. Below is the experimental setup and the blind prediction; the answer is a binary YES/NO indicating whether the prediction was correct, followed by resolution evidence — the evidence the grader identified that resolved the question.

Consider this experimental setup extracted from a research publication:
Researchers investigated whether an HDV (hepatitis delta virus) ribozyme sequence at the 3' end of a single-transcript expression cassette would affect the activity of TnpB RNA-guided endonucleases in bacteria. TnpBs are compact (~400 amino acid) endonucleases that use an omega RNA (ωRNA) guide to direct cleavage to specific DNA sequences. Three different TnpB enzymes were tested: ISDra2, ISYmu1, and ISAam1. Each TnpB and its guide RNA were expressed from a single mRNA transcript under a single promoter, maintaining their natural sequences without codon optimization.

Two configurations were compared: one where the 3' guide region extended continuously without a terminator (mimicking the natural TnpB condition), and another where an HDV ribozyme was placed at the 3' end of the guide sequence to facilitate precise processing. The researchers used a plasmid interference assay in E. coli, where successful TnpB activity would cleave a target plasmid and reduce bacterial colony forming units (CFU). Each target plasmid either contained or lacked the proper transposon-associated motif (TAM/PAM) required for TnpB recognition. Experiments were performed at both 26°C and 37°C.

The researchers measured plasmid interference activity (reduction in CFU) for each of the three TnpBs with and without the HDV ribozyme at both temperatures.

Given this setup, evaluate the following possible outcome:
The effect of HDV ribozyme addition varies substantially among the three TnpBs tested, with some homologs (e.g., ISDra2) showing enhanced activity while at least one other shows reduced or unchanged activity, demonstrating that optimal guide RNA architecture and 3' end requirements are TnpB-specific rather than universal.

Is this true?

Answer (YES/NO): NO